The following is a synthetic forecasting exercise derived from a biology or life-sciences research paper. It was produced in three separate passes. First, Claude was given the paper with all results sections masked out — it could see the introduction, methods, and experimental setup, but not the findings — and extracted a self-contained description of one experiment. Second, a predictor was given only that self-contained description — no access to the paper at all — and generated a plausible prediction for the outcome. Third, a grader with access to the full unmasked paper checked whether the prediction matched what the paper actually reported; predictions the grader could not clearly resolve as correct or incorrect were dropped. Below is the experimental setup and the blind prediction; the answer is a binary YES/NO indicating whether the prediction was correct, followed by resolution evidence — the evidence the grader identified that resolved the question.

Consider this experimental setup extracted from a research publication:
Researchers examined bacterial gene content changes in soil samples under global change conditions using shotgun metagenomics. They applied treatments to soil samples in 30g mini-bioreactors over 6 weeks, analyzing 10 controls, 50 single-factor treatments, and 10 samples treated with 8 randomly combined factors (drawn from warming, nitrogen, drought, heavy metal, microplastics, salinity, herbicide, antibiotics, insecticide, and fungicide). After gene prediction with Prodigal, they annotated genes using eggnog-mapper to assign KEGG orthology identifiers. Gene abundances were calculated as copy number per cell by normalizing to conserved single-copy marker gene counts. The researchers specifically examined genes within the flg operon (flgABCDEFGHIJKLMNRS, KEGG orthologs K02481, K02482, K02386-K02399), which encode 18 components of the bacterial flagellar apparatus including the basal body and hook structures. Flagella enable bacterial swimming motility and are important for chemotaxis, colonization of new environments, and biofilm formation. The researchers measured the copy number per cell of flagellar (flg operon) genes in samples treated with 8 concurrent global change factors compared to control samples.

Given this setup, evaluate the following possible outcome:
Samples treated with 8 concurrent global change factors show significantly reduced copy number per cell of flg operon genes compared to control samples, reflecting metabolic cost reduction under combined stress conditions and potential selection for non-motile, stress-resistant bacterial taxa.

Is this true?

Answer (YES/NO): YES